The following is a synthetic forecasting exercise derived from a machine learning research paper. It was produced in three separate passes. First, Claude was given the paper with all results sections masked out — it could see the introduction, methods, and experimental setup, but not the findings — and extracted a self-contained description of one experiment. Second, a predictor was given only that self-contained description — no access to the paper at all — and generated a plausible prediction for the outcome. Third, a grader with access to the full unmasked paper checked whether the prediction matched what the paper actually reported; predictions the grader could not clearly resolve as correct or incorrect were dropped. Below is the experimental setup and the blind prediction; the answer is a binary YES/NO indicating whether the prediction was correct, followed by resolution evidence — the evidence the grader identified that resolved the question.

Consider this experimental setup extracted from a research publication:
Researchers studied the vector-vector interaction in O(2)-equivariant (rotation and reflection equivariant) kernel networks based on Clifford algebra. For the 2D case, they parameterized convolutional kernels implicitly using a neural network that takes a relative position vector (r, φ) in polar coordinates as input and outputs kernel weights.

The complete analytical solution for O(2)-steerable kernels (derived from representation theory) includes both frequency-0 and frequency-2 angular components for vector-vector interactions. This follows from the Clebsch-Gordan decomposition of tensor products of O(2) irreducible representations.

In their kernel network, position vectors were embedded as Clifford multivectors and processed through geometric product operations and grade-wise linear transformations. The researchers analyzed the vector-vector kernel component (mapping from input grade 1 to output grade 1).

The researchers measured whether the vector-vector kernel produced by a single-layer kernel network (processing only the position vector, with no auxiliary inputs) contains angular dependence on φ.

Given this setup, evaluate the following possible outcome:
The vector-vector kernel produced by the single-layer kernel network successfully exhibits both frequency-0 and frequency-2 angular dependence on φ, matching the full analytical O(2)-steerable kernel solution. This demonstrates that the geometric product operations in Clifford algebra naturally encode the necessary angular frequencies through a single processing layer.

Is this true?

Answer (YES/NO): NO